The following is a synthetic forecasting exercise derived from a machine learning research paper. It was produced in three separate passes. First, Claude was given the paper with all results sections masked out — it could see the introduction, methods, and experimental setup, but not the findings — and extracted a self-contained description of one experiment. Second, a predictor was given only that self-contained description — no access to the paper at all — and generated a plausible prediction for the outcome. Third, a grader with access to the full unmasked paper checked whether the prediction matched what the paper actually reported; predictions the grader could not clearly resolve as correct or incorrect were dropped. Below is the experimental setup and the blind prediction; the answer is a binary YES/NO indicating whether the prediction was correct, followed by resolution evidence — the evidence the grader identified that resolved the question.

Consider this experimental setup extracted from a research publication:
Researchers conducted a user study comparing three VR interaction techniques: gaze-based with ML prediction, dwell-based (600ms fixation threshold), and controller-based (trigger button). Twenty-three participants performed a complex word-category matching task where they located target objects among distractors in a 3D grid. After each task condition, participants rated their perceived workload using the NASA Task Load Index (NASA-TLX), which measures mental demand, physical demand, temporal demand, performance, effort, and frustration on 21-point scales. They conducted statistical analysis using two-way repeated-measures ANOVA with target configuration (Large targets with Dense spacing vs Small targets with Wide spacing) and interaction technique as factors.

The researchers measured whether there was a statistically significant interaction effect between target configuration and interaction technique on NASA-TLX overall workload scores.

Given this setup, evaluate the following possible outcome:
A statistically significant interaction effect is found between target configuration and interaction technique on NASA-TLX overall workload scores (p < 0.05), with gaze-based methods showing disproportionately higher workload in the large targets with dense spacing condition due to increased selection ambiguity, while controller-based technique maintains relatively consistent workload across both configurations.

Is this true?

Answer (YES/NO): NO